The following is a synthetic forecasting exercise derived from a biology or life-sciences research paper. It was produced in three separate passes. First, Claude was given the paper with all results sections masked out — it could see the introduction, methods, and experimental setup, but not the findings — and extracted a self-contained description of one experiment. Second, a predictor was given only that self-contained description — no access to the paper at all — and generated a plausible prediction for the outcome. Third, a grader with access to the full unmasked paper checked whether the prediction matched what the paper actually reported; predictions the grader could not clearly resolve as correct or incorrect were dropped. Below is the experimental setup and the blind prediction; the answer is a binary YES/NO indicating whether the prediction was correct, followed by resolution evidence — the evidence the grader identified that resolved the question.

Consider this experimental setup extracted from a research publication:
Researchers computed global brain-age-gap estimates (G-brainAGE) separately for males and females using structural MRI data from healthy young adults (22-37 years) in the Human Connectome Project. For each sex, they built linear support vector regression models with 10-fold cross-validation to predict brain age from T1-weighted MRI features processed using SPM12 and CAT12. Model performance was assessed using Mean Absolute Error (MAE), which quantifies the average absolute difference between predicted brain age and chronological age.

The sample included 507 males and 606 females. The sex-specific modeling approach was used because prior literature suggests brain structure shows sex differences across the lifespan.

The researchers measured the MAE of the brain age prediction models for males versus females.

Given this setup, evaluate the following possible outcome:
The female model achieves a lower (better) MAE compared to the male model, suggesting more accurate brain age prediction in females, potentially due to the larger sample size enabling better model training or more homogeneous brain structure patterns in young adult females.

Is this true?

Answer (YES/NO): NO